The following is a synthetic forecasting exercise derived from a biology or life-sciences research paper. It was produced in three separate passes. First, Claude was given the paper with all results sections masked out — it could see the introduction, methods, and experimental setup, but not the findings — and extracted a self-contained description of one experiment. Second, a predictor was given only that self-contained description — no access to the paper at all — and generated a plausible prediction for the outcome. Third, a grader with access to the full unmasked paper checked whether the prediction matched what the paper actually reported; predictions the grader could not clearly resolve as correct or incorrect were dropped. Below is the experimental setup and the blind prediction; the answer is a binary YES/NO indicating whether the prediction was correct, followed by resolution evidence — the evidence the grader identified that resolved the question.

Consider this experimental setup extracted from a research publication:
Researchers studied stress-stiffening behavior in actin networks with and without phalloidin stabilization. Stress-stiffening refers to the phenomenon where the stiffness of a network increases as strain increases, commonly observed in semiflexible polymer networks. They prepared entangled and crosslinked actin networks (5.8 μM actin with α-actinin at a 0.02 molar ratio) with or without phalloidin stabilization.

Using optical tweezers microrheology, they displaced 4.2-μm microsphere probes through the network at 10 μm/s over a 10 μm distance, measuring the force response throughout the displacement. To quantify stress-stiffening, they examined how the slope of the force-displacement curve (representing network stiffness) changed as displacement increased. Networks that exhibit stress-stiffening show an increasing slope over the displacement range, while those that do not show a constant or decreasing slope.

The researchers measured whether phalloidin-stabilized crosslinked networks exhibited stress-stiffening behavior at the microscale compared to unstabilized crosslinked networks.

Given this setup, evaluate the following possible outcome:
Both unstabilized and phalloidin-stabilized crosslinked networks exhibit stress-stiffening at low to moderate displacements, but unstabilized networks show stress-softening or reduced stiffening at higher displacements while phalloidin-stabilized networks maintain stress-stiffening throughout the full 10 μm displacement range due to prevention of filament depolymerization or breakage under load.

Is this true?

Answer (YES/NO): NO